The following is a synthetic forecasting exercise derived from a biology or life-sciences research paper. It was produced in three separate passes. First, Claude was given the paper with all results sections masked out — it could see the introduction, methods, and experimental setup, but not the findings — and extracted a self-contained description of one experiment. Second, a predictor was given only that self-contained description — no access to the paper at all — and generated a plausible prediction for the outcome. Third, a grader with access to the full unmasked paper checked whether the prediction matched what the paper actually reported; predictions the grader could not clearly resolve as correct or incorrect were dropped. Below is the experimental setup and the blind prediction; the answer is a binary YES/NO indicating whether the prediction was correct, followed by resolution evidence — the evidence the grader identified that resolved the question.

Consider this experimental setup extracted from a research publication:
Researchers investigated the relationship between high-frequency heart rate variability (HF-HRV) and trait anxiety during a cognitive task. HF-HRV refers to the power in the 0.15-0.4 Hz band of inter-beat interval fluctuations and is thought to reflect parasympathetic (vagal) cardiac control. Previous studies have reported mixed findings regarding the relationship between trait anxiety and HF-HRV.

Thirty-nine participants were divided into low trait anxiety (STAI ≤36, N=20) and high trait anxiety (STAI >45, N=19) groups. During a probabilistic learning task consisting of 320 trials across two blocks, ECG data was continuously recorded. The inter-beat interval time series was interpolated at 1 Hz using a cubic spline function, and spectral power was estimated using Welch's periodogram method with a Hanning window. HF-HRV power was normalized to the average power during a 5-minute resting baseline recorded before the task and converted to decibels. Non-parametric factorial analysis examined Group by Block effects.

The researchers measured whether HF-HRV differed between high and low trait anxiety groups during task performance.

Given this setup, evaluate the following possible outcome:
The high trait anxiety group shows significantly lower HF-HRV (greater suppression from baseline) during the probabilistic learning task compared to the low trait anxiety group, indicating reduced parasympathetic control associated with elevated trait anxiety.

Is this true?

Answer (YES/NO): NO